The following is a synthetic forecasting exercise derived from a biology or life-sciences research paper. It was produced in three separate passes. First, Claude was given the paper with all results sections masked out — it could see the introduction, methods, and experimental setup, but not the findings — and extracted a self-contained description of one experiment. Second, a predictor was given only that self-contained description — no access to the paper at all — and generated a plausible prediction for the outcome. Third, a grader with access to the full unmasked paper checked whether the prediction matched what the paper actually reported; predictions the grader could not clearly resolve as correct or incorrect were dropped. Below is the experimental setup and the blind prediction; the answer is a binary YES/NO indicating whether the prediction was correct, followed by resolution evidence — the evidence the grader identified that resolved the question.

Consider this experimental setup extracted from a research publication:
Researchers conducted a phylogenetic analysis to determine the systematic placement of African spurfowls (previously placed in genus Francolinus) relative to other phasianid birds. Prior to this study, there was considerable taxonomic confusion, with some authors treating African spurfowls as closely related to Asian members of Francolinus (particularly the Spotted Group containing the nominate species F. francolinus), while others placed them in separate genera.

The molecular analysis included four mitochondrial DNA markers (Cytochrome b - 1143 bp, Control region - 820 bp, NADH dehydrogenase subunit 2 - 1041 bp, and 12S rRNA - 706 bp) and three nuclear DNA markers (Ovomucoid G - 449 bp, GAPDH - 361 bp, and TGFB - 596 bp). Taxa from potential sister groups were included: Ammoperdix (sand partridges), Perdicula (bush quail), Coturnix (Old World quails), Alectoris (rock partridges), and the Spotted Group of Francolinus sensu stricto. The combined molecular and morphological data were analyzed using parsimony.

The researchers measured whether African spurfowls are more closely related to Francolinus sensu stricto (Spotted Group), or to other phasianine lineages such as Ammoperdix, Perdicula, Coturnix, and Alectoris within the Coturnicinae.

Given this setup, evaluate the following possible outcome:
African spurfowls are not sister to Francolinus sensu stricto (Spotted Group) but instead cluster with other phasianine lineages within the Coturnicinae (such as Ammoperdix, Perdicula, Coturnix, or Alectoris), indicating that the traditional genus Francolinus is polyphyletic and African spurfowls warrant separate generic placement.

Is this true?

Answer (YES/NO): YES